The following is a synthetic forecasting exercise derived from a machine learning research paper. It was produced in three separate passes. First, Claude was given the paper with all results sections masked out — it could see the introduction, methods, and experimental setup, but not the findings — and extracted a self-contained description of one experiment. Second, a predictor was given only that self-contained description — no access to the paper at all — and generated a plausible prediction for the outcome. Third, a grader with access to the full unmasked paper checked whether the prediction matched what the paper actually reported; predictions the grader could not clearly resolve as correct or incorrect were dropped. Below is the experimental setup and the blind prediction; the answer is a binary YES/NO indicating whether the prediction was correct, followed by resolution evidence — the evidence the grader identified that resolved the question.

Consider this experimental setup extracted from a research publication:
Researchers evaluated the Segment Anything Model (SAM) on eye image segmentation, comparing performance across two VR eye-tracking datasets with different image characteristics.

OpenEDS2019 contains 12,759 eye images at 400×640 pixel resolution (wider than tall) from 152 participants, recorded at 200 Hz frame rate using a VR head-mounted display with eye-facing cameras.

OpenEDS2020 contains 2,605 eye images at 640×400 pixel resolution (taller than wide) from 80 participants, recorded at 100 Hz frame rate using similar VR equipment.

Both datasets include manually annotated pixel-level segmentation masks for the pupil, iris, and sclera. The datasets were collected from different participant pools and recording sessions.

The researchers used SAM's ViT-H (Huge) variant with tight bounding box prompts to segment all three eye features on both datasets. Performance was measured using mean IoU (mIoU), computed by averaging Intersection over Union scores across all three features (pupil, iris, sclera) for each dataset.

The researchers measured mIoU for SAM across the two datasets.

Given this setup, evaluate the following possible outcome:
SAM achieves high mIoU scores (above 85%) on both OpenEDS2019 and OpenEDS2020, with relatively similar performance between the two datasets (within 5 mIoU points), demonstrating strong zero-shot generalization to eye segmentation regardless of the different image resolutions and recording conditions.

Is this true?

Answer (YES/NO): NO